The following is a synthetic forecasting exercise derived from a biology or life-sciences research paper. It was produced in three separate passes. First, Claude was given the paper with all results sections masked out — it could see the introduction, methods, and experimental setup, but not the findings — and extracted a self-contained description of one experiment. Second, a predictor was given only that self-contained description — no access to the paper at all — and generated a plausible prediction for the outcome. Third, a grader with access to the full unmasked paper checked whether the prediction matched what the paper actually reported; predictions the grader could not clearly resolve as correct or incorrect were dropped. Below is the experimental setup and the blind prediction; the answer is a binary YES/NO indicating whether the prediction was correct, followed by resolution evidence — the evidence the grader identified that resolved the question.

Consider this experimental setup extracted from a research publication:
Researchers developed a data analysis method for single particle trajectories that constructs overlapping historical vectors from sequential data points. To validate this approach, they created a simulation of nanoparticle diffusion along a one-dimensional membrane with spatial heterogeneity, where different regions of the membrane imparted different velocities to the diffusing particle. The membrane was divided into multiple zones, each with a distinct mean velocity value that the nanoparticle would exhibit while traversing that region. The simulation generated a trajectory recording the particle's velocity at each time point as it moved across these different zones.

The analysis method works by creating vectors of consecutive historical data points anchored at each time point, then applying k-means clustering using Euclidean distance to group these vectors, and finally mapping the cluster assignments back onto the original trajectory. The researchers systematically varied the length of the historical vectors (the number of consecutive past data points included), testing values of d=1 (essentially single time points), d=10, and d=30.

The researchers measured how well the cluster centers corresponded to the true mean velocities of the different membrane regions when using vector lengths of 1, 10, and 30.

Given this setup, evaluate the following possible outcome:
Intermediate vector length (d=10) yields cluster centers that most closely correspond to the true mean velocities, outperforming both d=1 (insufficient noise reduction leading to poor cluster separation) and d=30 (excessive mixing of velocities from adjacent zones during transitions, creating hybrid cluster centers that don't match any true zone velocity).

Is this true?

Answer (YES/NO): NO